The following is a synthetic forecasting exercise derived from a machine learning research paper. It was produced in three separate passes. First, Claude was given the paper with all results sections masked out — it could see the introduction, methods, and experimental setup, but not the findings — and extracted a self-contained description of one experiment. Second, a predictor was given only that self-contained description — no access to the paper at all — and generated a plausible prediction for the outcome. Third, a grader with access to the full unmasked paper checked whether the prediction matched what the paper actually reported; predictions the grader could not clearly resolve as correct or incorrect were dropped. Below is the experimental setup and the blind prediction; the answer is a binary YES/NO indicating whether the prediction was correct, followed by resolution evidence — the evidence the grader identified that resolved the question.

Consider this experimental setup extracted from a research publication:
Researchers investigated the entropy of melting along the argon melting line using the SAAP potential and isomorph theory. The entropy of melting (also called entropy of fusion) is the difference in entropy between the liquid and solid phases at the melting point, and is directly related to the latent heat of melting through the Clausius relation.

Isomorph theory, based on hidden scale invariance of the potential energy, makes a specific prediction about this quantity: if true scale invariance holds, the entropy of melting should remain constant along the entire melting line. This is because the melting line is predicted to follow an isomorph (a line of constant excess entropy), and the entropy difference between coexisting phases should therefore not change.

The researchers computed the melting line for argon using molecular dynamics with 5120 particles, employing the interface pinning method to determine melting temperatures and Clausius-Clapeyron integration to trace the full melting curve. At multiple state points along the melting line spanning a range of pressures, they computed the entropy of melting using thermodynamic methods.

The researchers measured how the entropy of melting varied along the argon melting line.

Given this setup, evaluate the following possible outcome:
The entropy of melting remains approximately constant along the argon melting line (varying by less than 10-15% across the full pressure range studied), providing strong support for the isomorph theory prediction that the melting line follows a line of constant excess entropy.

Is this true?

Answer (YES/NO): NO